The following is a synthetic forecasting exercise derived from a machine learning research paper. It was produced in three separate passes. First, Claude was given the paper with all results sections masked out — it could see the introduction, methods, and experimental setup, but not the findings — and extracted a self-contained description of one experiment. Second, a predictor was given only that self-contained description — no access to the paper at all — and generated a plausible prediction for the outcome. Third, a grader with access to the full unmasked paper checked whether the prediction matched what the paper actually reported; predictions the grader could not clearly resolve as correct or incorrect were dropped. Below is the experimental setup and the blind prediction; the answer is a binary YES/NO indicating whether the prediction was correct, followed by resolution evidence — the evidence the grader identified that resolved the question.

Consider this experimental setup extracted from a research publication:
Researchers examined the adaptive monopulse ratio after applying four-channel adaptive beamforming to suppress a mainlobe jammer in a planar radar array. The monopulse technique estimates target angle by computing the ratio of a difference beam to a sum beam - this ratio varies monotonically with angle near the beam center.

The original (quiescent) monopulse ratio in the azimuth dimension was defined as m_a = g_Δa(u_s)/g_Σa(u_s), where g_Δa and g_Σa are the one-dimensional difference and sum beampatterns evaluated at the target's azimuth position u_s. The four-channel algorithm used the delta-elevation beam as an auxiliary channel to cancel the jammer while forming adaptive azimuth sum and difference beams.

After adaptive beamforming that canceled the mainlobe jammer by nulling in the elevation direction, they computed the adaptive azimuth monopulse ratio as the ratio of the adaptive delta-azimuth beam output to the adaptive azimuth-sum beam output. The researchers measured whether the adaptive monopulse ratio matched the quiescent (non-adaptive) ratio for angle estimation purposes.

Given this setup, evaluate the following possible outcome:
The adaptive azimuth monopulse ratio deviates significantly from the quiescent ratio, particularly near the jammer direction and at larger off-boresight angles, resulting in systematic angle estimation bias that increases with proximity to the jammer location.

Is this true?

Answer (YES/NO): NO